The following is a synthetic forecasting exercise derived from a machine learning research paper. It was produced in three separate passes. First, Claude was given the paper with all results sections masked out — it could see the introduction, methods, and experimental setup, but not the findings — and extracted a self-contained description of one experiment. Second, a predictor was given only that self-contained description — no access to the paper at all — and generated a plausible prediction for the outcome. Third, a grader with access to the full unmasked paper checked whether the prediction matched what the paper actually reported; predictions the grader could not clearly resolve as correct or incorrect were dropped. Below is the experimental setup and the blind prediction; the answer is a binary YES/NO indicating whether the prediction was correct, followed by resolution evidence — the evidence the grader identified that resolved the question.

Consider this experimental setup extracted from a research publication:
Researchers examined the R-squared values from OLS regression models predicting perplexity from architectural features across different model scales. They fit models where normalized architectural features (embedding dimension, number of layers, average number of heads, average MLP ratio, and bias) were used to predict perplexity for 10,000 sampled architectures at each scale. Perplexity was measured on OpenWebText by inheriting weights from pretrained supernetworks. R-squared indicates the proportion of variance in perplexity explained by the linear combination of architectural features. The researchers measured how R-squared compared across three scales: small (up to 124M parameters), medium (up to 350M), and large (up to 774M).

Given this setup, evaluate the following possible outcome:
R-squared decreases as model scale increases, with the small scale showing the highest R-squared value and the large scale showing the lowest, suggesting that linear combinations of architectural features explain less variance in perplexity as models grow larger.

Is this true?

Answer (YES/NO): YES